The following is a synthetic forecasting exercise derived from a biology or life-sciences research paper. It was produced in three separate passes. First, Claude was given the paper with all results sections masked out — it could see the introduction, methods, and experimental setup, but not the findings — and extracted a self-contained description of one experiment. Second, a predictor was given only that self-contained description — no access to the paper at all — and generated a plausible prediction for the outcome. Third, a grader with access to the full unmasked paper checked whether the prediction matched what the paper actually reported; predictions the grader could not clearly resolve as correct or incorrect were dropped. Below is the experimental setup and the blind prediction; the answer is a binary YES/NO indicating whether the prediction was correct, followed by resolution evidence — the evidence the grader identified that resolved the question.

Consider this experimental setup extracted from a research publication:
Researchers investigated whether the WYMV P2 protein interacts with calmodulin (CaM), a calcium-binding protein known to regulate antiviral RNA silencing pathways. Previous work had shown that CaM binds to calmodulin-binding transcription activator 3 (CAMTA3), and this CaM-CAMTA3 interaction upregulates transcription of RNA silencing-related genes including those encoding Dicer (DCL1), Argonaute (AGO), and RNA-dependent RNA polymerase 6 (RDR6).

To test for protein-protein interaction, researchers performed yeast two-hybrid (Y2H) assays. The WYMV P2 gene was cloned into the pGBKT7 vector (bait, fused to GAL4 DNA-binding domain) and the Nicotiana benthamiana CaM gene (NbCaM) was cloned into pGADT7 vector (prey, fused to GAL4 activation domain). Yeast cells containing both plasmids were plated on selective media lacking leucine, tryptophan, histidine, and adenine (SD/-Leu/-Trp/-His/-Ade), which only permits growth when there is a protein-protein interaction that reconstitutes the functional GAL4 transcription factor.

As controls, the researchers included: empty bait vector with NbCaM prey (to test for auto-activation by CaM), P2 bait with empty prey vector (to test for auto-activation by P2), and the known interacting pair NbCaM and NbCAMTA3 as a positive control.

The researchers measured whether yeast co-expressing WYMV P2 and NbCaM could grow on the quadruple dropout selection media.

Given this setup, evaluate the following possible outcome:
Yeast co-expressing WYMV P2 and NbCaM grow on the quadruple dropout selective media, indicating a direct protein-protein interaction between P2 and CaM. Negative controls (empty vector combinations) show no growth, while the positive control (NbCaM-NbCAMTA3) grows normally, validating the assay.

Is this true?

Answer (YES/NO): YES